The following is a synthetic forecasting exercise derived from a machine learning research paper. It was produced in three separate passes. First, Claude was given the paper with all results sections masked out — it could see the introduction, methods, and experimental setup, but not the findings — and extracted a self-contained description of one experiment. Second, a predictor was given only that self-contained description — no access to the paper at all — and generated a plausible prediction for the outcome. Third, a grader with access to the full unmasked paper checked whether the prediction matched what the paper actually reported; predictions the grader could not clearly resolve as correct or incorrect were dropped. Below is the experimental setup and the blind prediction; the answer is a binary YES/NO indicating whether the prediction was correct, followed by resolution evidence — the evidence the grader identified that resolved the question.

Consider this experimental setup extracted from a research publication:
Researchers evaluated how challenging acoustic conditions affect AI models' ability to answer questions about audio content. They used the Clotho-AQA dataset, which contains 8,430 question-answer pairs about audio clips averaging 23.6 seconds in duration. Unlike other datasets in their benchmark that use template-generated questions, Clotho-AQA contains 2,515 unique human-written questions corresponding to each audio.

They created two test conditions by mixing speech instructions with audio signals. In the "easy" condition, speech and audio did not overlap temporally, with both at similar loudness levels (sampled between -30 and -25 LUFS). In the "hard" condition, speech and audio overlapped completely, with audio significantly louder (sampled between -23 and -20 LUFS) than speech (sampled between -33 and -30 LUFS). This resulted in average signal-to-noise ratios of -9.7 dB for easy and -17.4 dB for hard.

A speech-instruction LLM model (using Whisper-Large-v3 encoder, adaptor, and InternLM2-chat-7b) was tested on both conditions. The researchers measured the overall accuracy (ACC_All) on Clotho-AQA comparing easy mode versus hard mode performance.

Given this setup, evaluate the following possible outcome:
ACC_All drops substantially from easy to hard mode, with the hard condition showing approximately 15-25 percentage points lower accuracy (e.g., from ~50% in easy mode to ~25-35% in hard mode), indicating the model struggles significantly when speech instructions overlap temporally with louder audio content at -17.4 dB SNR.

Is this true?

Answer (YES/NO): NO